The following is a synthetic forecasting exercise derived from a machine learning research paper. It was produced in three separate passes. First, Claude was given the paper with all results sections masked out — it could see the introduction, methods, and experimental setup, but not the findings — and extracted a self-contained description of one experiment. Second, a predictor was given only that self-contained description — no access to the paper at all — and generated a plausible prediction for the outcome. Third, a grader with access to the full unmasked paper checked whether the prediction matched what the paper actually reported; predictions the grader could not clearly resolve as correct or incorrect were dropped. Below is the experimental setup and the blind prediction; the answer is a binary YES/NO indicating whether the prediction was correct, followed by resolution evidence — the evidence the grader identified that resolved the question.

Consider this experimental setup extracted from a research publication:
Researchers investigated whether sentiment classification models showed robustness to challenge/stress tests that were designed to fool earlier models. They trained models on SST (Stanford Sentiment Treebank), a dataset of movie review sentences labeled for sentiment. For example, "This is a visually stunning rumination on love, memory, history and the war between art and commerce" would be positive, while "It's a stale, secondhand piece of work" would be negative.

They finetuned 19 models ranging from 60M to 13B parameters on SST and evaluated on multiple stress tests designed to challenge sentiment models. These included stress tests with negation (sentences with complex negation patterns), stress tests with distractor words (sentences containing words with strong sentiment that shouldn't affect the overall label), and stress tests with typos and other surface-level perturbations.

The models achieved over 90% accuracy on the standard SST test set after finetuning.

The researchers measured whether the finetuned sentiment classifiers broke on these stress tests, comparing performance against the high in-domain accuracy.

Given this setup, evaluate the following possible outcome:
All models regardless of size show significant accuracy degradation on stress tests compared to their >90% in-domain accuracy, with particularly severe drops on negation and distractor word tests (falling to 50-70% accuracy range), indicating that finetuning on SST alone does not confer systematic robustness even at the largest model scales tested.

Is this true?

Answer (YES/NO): NO